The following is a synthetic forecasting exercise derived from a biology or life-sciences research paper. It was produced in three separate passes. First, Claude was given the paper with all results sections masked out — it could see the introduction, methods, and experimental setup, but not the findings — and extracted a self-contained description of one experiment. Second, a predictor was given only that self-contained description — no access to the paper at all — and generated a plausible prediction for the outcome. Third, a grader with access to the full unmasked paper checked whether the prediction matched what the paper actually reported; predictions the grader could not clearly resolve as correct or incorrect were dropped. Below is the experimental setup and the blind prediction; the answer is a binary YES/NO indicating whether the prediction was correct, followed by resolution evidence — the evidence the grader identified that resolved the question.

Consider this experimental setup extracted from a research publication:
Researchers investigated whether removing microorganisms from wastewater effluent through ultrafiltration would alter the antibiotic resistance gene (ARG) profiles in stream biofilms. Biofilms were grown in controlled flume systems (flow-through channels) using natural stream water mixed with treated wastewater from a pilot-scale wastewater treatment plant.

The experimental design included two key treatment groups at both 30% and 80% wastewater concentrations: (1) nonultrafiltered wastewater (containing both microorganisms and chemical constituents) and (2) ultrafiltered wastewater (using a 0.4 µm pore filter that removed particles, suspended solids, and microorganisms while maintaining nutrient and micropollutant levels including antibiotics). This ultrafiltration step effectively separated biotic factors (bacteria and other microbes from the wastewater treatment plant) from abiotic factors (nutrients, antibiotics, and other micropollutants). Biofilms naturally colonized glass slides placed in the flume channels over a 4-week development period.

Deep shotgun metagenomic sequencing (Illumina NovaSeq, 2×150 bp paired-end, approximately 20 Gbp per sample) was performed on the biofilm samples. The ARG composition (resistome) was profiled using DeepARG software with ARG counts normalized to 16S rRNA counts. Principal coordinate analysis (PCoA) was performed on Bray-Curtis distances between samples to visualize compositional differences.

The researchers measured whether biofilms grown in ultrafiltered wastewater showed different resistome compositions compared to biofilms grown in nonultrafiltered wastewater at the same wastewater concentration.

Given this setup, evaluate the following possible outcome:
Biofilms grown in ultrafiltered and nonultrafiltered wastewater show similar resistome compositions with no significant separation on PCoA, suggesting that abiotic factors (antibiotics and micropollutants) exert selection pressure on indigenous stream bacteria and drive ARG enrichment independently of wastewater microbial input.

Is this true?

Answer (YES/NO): NO